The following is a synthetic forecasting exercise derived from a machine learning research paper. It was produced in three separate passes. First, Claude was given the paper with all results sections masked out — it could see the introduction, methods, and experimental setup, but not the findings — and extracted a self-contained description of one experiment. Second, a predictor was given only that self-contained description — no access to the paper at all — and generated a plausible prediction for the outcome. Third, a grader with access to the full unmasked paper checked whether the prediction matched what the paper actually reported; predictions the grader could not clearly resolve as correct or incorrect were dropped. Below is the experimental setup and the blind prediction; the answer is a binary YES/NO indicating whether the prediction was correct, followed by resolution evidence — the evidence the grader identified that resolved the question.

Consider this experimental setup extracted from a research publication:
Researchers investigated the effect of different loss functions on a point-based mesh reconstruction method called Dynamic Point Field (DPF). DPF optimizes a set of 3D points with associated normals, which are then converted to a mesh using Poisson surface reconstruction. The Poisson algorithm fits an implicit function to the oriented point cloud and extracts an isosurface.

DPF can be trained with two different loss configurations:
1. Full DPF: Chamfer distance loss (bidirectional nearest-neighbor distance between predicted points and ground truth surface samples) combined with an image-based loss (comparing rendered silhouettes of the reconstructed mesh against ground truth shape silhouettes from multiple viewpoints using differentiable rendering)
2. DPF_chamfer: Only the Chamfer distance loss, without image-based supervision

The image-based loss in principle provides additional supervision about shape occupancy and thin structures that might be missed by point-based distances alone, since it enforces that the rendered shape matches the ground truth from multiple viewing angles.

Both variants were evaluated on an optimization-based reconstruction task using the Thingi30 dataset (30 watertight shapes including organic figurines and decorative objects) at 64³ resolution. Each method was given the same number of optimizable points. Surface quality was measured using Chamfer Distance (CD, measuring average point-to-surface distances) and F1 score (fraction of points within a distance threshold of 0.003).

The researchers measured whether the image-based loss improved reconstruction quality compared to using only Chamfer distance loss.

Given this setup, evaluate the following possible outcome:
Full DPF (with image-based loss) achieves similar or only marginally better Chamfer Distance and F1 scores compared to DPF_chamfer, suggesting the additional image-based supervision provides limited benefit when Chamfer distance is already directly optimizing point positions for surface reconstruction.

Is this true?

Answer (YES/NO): YES